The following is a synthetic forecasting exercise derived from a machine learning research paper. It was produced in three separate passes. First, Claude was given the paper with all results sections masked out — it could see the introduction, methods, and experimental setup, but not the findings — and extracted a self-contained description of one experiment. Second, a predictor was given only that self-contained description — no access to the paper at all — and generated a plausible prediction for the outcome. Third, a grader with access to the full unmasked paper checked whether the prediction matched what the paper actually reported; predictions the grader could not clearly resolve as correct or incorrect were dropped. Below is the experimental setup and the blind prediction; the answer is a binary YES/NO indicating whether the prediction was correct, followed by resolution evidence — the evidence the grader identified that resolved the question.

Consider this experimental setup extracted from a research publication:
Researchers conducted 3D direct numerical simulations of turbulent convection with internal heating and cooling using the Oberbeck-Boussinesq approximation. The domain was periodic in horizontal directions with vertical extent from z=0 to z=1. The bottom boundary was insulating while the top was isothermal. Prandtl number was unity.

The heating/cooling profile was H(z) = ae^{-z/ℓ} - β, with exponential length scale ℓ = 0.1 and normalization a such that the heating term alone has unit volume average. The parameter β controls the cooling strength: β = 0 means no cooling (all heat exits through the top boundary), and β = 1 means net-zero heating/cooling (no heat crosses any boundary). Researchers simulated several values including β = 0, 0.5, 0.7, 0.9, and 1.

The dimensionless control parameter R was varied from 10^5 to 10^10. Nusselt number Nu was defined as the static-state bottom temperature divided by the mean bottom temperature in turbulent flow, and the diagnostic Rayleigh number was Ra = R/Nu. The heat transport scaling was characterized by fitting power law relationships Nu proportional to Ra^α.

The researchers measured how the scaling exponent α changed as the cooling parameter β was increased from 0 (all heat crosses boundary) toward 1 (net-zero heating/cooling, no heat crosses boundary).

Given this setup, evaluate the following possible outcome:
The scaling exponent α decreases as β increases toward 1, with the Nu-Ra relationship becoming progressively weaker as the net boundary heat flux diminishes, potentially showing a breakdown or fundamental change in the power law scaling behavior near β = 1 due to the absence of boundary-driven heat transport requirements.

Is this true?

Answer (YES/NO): NO